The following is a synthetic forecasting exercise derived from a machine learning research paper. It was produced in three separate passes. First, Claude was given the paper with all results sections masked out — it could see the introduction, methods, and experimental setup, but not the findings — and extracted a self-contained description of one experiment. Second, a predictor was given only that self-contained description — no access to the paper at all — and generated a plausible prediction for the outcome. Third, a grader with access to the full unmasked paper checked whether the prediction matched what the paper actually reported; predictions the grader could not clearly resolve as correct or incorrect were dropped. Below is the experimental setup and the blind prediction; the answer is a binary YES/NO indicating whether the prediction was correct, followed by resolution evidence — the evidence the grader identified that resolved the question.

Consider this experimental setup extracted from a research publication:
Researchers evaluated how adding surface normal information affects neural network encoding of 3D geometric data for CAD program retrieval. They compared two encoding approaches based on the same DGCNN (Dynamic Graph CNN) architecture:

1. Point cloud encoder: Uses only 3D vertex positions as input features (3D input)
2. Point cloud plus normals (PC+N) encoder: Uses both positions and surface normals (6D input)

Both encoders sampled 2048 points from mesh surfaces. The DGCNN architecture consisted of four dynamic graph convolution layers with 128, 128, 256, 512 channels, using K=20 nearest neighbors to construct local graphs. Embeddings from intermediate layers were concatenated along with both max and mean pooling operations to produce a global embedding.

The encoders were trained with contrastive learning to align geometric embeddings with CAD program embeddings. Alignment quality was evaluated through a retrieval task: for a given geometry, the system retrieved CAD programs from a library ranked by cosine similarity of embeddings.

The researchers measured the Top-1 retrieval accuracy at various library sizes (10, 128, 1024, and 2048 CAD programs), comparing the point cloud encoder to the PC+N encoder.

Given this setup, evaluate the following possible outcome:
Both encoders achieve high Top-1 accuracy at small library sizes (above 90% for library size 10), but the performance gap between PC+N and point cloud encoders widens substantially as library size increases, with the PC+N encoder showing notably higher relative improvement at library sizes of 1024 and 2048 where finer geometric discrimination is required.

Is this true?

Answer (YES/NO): YES